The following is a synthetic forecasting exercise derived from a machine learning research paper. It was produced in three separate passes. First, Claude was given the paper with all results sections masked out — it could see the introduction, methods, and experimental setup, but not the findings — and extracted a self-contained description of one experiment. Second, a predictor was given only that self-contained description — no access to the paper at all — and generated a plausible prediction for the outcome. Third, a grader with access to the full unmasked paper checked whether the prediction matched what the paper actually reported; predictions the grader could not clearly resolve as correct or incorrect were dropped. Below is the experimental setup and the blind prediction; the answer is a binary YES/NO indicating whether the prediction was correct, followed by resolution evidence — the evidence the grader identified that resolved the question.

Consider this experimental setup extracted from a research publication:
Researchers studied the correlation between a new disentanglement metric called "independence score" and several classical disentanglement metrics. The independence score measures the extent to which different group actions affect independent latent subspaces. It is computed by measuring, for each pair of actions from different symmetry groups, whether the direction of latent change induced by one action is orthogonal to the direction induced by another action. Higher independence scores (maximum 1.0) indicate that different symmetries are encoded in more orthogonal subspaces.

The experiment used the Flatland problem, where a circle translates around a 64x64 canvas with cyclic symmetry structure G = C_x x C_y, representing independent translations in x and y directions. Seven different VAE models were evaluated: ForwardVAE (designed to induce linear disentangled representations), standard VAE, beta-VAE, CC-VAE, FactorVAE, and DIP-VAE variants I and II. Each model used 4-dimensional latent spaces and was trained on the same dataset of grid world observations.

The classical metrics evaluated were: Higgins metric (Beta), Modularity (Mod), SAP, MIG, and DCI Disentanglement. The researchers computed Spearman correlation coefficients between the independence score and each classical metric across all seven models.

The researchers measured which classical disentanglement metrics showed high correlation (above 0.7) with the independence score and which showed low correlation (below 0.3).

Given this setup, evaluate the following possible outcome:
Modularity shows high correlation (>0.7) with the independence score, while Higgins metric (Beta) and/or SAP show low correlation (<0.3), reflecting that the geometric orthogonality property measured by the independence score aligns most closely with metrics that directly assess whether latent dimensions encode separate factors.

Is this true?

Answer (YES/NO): YES